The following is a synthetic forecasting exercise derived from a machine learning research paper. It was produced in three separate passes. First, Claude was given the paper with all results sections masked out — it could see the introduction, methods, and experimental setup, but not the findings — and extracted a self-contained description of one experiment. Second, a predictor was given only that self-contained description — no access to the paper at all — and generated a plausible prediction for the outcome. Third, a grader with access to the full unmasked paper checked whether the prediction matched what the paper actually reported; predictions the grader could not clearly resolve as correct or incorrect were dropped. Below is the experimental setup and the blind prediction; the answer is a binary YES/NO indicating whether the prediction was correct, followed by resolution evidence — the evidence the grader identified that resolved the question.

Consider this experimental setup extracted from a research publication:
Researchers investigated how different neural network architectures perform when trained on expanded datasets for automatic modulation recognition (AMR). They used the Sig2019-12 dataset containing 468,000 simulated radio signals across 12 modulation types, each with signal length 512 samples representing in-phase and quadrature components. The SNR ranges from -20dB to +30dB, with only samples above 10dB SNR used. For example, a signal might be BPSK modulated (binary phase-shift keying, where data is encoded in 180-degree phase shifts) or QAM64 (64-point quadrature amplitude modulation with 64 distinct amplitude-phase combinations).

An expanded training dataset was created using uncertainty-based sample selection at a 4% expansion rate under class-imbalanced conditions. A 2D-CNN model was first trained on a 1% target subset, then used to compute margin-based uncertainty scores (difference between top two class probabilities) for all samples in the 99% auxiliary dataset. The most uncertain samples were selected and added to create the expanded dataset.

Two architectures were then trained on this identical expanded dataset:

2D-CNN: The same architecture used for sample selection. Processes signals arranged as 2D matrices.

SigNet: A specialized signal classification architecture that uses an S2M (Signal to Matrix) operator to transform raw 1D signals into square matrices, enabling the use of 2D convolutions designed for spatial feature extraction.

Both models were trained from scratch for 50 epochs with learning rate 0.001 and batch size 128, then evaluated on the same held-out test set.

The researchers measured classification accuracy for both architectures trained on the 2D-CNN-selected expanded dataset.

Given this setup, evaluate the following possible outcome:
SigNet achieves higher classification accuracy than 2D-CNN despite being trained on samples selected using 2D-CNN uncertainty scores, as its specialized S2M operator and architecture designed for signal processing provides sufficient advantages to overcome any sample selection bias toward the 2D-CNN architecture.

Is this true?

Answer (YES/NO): YES